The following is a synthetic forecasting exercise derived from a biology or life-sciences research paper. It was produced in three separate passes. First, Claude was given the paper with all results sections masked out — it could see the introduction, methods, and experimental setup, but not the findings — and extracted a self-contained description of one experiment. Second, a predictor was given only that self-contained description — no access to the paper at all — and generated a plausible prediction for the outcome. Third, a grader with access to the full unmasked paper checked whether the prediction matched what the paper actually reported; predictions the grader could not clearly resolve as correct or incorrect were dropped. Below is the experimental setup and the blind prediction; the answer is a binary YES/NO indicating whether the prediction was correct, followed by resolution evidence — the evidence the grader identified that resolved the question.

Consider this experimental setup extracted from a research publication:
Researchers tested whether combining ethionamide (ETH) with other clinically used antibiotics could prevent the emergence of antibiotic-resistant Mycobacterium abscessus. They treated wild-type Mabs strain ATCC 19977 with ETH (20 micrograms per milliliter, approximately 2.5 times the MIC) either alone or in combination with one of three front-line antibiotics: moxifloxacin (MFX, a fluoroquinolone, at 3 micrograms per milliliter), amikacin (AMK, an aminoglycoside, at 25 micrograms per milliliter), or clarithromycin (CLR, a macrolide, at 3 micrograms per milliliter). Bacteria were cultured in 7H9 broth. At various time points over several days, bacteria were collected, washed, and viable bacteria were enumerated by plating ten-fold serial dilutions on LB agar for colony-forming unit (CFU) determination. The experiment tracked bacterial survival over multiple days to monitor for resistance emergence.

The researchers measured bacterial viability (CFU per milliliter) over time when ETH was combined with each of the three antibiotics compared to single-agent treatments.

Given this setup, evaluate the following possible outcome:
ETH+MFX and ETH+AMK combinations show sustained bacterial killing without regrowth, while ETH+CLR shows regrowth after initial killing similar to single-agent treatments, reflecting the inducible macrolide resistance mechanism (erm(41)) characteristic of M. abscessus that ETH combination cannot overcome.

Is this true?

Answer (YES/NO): NO